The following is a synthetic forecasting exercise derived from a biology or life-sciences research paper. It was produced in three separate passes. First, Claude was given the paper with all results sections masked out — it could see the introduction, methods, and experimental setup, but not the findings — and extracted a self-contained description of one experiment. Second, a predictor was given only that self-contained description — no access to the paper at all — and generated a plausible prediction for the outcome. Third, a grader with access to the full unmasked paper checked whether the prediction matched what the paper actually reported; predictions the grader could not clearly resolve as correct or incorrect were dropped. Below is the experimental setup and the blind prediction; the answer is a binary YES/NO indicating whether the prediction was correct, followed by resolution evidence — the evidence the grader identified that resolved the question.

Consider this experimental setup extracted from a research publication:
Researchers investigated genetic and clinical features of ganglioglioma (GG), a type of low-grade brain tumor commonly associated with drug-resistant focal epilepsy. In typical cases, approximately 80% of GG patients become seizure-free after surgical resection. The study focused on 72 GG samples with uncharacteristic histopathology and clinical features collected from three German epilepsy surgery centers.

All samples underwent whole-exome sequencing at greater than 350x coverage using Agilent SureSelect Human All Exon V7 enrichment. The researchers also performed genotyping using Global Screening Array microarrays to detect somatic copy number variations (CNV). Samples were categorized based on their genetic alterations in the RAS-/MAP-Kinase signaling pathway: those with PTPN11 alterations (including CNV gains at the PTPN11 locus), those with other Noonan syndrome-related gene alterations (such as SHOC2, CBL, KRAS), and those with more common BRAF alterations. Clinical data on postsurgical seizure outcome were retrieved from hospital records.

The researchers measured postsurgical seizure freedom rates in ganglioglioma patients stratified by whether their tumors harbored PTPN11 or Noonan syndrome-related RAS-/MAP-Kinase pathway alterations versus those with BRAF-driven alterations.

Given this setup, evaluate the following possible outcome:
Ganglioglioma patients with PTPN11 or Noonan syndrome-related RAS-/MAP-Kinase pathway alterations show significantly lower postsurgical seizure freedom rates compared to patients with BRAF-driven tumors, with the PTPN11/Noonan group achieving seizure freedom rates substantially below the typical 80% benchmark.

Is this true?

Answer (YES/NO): YES